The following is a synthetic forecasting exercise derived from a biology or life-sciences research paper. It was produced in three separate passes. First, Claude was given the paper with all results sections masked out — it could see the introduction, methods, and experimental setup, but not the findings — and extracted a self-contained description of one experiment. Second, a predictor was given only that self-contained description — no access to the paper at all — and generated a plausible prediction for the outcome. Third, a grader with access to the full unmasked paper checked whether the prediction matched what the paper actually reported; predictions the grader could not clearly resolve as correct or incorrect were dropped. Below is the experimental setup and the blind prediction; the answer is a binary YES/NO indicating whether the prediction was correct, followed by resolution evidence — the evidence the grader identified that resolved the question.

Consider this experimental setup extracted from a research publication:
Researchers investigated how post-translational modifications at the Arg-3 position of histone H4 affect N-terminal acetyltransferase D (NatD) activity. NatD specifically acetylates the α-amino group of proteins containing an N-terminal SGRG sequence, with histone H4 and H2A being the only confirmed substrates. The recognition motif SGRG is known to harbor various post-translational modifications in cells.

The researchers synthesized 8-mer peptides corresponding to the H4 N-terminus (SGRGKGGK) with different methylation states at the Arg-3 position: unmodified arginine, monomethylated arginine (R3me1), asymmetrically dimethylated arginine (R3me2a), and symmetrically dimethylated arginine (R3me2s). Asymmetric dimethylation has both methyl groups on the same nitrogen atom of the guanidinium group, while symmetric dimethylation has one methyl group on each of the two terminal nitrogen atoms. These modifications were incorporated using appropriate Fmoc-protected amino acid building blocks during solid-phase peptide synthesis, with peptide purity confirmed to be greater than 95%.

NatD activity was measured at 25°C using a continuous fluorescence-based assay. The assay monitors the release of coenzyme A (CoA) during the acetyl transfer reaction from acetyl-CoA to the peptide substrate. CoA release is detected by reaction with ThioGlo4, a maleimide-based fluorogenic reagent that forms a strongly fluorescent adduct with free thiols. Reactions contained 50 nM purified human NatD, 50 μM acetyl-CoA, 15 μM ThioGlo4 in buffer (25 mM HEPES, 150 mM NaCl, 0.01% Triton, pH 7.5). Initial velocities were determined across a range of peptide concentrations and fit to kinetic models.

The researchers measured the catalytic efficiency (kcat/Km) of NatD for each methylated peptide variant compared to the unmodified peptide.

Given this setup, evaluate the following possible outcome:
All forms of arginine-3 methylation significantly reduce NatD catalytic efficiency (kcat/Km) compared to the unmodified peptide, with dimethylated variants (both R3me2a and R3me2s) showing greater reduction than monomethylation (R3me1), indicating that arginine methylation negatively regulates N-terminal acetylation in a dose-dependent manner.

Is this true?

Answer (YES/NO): YES